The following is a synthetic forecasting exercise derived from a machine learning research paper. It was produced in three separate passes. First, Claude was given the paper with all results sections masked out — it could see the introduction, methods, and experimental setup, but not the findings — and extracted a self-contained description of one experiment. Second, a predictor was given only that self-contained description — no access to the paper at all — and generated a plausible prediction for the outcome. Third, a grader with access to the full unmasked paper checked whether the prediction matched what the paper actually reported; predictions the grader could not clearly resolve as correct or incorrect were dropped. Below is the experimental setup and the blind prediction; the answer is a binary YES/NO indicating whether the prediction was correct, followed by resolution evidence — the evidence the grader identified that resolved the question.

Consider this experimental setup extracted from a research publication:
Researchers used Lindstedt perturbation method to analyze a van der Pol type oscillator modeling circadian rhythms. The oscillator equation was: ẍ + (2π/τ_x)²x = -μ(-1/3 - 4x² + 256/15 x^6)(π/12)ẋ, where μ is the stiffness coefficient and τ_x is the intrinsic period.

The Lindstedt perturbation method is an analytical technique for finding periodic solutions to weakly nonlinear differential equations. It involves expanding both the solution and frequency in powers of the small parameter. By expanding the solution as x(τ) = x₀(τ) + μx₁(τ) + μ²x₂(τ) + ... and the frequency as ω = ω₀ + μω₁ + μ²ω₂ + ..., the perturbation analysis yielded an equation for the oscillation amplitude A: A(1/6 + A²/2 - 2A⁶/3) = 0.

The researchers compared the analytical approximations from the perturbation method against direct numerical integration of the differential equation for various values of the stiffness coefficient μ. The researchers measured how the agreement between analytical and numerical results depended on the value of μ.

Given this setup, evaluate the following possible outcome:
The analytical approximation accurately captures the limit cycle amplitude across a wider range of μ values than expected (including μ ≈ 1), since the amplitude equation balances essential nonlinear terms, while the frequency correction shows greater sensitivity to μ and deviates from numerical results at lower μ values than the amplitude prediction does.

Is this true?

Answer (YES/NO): NO